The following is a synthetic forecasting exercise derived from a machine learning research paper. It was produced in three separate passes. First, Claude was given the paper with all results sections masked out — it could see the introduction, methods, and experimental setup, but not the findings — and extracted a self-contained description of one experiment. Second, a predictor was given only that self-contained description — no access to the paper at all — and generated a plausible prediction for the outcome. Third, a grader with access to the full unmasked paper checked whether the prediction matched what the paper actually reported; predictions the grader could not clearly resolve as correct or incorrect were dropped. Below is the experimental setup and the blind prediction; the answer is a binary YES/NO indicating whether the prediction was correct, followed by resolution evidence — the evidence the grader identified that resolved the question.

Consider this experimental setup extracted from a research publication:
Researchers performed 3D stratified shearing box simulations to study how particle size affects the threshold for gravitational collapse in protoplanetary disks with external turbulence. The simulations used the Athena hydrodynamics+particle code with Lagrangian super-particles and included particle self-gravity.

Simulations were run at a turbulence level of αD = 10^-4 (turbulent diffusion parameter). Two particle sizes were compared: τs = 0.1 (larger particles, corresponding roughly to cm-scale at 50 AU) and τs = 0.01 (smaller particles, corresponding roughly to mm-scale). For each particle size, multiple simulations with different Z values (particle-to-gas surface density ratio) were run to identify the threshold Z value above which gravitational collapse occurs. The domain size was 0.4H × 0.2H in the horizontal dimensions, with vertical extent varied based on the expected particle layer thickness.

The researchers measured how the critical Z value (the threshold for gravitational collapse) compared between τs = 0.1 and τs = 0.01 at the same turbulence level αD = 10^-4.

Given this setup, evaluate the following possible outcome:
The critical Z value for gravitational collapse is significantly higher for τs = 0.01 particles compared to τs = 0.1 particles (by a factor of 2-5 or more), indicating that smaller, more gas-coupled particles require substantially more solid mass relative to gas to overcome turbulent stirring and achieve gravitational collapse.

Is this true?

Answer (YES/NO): YES